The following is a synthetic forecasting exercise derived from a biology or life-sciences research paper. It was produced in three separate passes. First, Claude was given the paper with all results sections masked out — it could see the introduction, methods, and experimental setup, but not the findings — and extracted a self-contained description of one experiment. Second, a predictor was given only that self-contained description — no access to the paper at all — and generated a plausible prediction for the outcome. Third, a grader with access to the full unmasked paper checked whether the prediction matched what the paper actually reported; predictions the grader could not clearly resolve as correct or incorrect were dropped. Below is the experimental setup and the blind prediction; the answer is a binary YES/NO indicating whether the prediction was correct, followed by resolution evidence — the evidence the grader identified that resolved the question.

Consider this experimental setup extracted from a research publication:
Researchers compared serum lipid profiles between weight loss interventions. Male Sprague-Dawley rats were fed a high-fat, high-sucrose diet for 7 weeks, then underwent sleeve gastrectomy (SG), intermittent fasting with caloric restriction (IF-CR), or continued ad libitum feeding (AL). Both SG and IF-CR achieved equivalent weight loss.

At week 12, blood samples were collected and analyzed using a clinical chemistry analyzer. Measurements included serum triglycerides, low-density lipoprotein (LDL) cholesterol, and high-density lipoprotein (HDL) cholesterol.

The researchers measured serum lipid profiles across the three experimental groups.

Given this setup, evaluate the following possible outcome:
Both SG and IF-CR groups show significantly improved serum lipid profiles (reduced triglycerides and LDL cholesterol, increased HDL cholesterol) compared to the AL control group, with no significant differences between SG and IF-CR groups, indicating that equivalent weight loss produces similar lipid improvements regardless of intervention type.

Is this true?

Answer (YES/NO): NO